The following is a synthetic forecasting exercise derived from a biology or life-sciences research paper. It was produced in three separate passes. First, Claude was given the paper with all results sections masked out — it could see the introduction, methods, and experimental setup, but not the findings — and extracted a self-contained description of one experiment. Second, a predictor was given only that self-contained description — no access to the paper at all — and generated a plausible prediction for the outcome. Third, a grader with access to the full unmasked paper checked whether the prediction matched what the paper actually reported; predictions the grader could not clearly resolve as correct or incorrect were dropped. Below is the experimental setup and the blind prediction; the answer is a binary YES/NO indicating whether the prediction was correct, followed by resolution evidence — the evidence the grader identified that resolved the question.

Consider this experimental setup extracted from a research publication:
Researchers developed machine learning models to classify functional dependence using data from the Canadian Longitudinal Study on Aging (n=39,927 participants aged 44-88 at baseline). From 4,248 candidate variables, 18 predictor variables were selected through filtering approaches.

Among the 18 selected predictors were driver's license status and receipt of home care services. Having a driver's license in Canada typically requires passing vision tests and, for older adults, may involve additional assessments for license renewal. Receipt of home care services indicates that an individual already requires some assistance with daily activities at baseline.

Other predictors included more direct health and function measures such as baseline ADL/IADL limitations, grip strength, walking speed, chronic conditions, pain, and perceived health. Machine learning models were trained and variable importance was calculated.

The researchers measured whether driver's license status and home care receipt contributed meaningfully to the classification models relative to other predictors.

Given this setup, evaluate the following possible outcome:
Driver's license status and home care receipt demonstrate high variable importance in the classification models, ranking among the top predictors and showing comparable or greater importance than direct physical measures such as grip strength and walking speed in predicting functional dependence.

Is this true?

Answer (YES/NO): NO